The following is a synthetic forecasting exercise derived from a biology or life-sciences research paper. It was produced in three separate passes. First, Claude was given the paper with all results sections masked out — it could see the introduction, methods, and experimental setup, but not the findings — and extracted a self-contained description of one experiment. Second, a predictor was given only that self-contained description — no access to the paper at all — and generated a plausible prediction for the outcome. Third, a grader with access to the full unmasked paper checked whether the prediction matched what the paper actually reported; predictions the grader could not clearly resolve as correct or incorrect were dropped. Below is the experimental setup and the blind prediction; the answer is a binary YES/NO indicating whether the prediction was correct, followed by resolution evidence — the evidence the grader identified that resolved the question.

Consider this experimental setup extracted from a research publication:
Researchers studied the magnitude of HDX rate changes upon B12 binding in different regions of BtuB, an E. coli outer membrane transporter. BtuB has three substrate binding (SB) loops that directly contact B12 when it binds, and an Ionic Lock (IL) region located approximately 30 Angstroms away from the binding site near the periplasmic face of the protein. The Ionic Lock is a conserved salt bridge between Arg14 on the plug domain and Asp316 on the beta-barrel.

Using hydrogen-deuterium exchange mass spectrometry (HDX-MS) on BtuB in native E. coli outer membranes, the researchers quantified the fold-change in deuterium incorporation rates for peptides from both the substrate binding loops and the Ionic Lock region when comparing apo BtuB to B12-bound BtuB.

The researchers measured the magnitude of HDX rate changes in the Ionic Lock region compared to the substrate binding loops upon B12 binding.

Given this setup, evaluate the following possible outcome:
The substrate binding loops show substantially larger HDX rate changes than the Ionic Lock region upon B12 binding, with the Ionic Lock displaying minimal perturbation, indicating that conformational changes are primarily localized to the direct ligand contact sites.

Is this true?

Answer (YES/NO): NO